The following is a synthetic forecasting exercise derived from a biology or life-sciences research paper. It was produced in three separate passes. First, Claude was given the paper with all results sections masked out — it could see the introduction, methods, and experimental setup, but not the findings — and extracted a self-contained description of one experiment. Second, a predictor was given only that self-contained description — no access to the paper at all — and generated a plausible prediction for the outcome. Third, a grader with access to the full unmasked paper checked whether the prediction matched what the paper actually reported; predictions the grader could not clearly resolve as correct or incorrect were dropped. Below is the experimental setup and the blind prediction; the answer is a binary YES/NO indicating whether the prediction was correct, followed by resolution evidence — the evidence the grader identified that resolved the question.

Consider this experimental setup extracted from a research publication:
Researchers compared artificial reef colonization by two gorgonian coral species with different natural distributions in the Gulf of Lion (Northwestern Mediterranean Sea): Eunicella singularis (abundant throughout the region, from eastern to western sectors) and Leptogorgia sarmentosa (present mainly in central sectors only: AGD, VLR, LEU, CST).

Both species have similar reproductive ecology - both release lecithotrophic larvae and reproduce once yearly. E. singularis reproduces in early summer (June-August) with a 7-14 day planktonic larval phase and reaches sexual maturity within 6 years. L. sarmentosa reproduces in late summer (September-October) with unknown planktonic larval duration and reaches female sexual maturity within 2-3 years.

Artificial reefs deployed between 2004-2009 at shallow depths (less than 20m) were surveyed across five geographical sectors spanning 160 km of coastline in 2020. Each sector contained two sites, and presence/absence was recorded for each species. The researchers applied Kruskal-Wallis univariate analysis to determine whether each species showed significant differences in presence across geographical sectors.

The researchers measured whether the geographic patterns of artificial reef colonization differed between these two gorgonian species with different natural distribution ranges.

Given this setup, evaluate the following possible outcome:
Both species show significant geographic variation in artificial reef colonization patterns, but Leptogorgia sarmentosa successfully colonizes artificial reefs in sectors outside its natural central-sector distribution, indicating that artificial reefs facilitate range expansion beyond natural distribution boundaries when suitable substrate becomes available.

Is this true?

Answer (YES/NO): NO